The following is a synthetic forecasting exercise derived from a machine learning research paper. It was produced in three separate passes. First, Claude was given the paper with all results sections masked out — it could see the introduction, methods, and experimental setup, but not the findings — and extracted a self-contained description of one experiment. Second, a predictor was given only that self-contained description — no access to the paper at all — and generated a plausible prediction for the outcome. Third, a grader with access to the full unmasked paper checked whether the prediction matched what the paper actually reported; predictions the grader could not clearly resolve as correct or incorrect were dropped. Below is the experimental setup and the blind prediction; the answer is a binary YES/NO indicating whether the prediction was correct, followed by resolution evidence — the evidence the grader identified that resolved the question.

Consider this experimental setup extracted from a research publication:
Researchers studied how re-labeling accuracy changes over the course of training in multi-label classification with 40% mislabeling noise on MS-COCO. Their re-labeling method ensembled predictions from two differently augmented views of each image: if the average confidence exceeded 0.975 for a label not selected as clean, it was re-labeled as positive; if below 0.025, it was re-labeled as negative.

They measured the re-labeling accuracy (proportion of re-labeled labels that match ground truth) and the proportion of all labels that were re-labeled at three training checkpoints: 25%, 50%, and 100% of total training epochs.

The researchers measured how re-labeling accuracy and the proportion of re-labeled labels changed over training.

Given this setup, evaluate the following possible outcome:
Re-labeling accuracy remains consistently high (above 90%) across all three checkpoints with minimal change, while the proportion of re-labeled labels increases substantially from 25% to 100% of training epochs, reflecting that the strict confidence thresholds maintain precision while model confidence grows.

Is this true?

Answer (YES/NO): NO